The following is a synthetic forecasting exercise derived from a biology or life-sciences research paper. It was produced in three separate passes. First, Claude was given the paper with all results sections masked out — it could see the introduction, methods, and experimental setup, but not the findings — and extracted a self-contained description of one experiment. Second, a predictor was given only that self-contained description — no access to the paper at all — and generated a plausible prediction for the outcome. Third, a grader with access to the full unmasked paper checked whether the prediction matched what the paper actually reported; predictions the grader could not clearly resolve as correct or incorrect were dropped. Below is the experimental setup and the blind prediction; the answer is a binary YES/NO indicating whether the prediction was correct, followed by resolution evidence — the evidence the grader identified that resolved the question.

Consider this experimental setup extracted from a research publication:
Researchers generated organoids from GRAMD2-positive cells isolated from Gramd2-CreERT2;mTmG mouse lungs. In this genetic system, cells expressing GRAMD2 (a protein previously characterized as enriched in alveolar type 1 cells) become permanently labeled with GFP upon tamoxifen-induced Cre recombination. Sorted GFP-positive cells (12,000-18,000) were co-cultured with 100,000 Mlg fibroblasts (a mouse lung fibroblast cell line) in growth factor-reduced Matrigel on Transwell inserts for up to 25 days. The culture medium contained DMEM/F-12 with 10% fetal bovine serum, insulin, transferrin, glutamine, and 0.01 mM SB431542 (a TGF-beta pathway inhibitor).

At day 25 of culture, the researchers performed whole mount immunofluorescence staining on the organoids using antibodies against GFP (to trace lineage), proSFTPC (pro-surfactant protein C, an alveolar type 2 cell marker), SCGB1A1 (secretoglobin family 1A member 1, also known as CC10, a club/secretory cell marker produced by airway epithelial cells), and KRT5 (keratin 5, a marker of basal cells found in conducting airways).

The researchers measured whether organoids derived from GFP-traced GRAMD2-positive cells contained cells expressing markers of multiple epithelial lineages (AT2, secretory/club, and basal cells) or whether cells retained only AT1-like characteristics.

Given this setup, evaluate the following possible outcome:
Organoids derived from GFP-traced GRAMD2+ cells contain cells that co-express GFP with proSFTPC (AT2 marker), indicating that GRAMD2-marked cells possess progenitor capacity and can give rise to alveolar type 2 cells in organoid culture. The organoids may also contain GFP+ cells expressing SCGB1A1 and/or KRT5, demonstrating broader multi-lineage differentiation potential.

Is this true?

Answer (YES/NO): YES